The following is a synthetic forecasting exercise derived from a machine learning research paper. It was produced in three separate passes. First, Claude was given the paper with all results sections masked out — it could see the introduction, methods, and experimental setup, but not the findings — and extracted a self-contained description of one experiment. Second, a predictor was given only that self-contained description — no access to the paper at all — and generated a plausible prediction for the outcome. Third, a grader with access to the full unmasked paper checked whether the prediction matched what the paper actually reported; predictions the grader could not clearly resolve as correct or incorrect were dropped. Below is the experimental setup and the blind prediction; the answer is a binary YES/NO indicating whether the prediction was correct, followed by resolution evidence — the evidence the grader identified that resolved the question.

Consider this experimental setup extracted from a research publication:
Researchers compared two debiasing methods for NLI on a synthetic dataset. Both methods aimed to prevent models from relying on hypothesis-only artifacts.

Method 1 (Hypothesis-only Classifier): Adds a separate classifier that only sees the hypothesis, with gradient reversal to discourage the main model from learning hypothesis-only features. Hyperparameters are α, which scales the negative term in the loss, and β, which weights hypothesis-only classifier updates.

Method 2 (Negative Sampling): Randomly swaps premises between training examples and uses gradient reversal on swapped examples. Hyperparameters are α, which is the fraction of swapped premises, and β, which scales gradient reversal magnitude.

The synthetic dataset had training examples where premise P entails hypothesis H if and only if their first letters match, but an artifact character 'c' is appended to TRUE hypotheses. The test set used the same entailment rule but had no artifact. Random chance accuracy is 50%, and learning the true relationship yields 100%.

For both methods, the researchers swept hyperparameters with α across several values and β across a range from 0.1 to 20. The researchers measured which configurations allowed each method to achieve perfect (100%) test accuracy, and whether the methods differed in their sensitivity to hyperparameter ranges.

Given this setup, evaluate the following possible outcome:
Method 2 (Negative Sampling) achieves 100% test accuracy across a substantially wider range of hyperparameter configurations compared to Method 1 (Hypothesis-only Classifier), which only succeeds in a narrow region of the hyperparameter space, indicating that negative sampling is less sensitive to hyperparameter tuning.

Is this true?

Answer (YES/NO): NO